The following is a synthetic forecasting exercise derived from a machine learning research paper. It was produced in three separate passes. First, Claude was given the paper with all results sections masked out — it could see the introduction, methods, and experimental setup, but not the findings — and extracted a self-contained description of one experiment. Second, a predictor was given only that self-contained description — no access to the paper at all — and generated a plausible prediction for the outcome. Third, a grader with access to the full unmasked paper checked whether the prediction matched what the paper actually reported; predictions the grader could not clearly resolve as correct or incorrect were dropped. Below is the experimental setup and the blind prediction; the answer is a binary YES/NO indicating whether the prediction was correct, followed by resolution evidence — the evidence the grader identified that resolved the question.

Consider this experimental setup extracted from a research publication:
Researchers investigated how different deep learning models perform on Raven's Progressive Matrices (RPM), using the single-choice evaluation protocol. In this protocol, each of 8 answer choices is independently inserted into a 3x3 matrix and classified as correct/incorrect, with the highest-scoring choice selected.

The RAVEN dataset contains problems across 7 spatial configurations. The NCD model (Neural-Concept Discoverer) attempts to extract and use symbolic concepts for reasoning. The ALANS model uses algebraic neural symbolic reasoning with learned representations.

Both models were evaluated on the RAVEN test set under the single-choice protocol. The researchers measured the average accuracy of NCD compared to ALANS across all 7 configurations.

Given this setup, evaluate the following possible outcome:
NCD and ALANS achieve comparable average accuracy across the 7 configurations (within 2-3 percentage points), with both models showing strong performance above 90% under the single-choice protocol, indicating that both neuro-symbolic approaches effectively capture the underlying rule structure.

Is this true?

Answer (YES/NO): NO